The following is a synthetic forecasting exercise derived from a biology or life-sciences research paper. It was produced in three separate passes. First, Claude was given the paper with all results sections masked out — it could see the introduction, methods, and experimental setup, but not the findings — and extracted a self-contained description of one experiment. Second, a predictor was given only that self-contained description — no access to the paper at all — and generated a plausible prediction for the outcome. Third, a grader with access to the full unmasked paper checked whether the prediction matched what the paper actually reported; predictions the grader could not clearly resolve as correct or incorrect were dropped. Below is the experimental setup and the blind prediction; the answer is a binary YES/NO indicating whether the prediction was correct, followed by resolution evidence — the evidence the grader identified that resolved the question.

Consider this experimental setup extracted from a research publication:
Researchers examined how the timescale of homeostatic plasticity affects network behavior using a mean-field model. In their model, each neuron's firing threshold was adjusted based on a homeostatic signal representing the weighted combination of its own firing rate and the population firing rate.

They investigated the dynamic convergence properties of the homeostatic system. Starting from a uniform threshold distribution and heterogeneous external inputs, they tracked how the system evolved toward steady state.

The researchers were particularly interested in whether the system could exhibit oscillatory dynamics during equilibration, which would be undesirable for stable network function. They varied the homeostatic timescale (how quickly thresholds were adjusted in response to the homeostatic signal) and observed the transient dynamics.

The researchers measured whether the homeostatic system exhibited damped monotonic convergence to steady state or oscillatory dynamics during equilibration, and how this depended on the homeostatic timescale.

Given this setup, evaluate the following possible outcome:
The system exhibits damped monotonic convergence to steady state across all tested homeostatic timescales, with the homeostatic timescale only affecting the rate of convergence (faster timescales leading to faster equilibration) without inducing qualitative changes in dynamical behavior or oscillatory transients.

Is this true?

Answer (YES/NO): NO